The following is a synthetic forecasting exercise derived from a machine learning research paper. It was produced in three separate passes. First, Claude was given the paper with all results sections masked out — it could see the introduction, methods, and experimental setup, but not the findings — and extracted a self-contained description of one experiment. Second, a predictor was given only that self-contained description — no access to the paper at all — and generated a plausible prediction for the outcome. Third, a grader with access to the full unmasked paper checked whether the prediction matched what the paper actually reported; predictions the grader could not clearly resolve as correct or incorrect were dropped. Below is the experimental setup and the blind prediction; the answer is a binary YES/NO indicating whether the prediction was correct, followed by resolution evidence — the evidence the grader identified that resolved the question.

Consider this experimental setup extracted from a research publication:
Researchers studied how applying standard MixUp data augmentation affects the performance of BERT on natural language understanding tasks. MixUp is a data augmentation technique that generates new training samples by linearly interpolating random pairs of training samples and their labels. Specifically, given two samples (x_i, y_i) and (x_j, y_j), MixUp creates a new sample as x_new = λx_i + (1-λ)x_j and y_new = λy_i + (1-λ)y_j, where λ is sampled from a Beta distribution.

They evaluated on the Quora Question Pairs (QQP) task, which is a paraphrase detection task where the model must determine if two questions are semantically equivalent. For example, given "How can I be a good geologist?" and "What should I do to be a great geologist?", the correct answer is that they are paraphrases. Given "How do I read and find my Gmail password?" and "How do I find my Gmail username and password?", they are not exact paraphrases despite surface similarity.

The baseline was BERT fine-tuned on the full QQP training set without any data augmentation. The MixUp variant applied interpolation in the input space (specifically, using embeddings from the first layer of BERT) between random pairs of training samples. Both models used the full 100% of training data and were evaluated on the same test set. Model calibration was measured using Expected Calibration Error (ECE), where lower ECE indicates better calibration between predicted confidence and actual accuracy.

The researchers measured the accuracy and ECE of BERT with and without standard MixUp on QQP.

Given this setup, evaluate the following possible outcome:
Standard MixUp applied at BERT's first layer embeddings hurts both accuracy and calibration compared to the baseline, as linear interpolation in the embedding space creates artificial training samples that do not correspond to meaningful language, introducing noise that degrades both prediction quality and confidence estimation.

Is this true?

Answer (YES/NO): YES